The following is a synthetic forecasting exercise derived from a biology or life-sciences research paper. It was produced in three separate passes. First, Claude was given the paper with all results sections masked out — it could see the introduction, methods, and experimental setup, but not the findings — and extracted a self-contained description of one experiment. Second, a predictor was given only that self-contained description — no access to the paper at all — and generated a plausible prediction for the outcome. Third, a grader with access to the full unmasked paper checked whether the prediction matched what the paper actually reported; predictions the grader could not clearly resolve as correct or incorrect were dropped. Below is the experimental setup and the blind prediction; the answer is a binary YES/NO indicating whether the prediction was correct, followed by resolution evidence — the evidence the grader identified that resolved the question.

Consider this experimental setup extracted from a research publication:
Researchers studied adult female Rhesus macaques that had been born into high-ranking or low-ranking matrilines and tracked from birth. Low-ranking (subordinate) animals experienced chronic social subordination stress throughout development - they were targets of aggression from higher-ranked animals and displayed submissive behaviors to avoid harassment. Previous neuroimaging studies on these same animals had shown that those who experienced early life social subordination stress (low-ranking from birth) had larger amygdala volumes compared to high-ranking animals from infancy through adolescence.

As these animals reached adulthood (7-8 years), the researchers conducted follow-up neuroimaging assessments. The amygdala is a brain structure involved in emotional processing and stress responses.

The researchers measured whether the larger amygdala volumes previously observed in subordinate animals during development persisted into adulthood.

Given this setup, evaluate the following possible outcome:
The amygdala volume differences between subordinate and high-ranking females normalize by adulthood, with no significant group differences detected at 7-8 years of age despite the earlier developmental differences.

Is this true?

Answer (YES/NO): NO